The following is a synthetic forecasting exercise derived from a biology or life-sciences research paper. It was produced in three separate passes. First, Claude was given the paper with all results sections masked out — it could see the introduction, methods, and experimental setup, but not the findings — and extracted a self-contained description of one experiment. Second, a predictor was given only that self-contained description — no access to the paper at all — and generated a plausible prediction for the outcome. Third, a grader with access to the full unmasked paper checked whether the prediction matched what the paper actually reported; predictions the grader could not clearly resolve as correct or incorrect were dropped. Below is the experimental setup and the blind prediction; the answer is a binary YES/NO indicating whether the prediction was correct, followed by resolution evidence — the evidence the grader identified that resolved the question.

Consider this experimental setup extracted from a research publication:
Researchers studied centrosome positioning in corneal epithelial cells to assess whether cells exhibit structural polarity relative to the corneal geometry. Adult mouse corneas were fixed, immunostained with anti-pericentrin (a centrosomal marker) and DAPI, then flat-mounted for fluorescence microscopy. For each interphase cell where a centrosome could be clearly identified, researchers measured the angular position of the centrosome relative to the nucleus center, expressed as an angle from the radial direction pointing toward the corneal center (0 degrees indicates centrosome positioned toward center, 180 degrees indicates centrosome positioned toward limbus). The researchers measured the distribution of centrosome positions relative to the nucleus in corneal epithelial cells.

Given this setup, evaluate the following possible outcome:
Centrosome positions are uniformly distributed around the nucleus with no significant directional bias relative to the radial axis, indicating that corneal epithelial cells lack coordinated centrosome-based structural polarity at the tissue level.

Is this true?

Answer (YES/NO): NO